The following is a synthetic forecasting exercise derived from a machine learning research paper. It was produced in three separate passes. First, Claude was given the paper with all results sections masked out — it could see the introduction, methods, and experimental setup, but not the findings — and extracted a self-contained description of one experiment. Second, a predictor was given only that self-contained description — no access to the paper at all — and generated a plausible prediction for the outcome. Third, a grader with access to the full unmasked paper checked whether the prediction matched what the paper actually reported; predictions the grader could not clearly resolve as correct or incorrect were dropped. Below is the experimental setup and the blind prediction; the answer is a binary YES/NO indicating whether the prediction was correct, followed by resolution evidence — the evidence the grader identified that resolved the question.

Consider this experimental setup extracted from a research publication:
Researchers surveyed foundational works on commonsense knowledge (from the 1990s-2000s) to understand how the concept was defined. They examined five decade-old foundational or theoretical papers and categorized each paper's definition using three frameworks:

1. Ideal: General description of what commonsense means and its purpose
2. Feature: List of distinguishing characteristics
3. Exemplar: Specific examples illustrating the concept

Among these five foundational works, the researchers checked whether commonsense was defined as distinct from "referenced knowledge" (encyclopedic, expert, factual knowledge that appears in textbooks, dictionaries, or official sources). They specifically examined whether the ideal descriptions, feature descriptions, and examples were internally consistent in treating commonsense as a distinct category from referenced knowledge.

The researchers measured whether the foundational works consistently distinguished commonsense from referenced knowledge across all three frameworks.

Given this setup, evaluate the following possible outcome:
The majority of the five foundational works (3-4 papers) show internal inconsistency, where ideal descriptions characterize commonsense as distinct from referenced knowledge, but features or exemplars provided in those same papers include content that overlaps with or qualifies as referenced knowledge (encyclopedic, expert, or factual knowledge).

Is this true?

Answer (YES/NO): NO